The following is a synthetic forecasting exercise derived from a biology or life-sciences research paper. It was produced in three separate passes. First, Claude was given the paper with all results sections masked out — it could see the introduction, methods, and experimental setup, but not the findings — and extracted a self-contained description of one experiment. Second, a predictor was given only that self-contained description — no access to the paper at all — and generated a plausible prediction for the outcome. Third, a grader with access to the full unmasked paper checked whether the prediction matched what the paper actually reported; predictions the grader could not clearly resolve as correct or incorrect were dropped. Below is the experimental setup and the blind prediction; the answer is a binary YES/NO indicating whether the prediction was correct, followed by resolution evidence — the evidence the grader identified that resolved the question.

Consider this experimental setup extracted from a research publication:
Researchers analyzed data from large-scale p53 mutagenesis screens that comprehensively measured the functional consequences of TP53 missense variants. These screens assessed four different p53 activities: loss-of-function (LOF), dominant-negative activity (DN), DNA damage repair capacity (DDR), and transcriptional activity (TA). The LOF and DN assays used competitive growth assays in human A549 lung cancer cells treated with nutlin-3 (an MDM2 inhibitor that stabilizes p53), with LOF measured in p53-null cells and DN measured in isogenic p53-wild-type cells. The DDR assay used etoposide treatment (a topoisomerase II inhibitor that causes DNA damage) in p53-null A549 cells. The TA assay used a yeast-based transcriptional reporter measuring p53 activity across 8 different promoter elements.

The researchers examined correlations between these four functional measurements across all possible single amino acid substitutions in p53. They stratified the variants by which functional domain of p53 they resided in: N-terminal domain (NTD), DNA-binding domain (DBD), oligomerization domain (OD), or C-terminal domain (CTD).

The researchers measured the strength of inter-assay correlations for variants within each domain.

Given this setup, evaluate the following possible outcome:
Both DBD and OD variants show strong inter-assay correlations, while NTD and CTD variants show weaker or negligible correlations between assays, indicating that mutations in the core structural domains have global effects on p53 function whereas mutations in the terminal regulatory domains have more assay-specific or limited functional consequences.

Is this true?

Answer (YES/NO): NO